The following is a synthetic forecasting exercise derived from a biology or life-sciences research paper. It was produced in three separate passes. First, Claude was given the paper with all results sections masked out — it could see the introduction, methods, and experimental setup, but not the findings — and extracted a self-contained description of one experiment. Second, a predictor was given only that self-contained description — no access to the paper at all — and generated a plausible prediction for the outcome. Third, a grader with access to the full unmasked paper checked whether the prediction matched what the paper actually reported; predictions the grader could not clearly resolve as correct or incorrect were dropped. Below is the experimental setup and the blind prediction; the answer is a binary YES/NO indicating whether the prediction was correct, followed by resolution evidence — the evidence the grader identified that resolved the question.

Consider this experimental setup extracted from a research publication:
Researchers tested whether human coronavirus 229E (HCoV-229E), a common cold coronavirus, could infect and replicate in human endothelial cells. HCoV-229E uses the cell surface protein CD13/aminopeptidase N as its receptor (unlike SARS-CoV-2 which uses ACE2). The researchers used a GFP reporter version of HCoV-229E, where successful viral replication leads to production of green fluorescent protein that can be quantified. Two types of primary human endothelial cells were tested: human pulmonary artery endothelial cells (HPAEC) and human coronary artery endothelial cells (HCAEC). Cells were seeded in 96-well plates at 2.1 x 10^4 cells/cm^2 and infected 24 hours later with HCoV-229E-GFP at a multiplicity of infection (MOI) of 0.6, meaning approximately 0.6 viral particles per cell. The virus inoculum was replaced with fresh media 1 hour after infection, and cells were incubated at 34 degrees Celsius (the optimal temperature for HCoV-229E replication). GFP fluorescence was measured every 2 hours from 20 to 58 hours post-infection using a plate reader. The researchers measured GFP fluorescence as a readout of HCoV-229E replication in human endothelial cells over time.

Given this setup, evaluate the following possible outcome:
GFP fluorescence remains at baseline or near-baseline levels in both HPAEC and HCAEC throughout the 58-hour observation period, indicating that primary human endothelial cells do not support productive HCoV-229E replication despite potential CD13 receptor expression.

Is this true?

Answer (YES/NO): NO